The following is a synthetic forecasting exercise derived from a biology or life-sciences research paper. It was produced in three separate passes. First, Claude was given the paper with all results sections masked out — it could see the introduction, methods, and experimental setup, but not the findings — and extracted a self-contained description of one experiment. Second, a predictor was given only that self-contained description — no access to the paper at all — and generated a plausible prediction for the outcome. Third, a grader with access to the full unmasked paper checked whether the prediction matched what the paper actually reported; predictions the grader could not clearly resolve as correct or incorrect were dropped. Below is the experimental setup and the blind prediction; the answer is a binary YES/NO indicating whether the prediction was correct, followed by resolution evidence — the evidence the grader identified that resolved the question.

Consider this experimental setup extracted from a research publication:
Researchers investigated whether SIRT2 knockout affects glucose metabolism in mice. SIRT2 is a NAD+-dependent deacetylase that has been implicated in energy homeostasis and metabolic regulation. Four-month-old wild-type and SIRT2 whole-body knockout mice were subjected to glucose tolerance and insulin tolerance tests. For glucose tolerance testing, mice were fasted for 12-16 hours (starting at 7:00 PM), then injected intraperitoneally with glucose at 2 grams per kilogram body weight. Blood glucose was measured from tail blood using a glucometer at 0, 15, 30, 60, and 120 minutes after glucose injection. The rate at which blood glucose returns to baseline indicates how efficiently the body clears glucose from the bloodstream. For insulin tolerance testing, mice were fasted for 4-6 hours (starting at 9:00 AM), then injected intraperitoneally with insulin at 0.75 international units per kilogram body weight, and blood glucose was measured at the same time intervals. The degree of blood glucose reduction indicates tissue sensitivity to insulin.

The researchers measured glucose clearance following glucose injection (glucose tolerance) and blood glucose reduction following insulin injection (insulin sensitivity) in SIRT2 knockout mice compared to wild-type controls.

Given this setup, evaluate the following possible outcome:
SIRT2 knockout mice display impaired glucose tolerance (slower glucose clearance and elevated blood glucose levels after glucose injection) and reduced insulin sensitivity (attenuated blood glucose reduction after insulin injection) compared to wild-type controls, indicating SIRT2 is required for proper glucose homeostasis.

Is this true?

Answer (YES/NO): NO